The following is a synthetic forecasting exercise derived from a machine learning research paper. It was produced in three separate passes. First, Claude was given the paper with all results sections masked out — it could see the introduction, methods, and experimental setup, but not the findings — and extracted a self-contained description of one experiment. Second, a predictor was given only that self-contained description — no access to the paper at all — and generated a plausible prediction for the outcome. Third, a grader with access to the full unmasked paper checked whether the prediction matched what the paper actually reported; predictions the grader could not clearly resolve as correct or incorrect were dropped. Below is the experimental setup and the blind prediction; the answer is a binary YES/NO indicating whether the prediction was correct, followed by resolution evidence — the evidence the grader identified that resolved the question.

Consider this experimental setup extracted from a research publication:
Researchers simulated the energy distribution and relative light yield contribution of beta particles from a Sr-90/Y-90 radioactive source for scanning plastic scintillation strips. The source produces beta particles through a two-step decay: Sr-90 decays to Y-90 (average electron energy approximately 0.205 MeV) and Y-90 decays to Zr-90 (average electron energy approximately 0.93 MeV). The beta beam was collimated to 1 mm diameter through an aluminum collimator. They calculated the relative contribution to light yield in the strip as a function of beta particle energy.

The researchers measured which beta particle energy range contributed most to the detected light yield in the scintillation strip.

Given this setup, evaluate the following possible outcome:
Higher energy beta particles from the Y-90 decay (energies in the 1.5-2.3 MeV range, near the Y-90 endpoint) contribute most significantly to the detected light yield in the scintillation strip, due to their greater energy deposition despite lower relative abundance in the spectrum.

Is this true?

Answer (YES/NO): NO